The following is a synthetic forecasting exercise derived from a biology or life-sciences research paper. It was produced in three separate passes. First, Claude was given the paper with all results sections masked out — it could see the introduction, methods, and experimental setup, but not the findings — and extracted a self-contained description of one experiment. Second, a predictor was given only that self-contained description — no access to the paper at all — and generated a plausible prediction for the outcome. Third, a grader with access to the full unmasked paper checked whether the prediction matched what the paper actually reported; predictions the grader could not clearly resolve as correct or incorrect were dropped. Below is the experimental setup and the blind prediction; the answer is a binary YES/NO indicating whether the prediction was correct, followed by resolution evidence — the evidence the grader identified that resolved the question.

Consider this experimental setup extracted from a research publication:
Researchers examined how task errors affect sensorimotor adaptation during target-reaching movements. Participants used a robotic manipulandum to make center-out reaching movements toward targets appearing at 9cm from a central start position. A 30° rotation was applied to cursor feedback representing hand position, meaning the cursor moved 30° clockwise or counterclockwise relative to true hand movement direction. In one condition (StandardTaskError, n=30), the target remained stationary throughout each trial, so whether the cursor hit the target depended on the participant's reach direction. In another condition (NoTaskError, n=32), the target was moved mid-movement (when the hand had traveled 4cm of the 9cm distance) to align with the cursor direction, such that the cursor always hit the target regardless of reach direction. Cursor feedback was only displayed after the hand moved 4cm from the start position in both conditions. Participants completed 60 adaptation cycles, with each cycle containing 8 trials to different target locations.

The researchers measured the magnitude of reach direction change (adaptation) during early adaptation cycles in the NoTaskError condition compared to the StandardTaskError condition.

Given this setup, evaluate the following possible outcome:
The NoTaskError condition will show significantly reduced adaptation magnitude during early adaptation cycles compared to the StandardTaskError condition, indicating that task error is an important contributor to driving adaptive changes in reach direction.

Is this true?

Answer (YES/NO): YES